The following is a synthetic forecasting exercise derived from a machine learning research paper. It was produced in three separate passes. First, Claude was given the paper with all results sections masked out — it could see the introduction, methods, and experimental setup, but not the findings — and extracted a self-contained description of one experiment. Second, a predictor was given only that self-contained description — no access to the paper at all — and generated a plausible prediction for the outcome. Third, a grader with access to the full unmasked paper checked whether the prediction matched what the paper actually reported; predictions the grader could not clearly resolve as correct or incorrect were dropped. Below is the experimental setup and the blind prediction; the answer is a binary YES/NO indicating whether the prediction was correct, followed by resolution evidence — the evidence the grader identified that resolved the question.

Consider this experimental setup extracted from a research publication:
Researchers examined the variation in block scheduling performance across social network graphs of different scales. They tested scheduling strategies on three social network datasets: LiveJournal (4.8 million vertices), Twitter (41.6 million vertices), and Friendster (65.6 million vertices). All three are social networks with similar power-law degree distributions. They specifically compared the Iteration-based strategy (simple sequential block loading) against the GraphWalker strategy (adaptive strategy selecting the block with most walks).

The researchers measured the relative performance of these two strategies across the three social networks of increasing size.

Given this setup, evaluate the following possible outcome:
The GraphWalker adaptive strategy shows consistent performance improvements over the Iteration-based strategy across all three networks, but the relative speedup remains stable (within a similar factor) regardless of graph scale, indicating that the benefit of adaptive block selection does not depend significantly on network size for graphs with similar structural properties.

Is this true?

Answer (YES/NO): NO